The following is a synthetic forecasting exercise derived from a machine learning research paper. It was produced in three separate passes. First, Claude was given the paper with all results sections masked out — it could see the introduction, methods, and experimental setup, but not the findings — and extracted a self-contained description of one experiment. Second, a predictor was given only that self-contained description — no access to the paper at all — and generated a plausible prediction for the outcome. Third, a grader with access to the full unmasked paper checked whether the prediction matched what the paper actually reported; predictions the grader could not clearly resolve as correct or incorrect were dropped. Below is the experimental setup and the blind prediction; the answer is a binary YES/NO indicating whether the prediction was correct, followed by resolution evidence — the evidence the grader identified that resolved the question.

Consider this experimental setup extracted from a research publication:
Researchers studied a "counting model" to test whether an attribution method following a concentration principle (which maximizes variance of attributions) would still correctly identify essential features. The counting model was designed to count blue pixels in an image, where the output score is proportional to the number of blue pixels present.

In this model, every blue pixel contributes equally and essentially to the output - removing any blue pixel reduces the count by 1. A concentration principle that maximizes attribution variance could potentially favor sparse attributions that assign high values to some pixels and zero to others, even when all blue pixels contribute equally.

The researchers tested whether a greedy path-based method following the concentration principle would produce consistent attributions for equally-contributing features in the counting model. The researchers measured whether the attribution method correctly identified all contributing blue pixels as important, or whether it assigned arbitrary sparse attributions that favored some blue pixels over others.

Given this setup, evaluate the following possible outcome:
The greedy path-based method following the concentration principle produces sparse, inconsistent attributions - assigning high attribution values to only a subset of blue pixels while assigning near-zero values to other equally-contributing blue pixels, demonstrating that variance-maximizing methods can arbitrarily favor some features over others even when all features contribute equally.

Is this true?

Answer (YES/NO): NO